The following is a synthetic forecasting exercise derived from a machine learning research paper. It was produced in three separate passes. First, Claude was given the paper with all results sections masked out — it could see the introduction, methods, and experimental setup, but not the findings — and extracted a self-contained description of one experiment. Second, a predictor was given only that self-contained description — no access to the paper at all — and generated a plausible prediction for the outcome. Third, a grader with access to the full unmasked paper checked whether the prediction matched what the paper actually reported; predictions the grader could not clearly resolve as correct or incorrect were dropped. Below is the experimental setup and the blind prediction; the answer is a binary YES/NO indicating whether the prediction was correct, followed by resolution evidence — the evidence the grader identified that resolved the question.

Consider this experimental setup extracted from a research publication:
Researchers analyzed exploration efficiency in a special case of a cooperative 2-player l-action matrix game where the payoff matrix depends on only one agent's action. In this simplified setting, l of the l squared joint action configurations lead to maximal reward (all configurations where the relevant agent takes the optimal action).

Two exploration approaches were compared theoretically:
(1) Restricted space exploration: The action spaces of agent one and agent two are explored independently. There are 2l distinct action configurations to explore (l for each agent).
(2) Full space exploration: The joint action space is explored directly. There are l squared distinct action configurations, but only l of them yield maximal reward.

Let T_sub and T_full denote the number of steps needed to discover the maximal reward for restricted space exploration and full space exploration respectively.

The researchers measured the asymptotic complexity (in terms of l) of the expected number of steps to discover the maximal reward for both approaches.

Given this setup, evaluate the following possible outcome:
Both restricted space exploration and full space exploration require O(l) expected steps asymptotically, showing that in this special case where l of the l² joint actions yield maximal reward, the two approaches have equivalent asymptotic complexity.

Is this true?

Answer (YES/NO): NO